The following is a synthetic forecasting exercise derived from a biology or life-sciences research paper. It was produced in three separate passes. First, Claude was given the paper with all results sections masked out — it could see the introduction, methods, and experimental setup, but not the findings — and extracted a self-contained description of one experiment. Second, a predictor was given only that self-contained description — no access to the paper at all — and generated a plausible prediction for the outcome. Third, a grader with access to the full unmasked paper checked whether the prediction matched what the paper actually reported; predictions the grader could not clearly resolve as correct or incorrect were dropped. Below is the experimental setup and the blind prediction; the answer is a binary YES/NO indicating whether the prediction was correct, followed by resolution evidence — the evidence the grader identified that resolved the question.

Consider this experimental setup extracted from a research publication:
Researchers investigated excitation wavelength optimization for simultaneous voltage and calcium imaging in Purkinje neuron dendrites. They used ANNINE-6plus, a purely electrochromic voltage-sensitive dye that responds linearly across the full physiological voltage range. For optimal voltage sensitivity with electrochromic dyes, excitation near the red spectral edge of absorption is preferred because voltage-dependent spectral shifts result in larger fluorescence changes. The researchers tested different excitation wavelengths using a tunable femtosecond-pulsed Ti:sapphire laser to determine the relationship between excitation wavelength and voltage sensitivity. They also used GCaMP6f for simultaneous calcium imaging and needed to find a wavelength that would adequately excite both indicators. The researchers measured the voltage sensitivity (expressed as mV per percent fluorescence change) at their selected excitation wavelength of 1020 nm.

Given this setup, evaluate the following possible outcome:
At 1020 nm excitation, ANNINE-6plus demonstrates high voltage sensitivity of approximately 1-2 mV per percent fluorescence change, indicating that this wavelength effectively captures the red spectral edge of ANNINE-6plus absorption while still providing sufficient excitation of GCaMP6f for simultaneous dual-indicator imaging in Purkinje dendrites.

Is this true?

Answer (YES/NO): NO